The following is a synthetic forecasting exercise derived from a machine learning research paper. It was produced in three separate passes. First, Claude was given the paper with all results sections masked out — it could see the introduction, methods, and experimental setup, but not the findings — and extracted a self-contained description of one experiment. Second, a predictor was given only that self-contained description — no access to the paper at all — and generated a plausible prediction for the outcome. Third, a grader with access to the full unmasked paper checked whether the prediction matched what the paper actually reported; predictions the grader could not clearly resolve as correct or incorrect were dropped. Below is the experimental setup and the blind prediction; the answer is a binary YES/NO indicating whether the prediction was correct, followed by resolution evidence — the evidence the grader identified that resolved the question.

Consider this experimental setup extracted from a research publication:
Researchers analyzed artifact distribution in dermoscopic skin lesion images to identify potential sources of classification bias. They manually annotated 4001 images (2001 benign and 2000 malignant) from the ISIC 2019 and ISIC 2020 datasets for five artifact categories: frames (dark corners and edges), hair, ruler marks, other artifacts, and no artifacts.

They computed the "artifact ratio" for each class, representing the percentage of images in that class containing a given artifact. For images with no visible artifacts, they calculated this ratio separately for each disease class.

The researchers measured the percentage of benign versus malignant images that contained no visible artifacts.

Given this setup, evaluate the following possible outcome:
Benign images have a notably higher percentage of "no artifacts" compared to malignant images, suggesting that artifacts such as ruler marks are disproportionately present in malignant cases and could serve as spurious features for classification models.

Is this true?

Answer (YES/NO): YES